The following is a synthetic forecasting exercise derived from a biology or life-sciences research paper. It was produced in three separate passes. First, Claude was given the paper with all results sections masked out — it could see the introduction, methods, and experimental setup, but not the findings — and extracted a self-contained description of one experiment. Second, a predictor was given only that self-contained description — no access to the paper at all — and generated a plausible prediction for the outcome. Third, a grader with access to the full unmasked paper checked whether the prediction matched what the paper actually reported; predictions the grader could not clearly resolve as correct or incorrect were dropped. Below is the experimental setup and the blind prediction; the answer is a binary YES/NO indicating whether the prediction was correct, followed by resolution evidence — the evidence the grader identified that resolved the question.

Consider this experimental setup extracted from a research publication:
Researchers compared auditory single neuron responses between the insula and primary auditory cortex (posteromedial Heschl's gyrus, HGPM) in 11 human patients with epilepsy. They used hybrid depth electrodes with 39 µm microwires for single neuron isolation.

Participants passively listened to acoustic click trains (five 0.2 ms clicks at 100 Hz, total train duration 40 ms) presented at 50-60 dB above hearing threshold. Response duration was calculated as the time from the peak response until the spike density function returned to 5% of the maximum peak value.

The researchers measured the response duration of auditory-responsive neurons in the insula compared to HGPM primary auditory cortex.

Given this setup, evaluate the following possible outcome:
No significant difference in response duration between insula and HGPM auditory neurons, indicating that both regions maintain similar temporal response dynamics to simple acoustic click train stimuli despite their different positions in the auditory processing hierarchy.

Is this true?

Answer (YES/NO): NO